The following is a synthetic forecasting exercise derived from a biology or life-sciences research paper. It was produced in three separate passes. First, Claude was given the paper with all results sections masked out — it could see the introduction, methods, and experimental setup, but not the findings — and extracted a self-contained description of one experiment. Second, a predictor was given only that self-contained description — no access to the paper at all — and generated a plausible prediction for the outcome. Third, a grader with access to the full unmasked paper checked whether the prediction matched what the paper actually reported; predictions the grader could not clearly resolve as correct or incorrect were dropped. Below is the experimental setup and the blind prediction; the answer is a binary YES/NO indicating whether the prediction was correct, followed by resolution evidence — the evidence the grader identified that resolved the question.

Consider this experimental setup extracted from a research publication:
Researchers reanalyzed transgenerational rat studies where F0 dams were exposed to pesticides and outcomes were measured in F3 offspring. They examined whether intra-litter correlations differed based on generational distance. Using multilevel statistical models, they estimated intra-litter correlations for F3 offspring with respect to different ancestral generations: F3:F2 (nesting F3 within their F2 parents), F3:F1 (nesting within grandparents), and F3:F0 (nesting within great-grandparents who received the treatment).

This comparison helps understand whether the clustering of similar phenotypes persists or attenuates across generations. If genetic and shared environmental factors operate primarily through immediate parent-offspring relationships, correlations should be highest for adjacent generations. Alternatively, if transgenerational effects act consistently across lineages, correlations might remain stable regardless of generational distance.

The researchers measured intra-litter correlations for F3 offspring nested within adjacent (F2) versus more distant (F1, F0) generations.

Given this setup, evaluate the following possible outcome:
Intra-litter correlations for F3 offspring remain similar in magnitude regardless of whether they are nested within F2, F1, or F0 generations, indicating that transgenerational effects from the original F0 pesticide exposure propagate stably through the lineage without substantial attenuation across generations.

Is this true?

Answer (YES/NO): NO